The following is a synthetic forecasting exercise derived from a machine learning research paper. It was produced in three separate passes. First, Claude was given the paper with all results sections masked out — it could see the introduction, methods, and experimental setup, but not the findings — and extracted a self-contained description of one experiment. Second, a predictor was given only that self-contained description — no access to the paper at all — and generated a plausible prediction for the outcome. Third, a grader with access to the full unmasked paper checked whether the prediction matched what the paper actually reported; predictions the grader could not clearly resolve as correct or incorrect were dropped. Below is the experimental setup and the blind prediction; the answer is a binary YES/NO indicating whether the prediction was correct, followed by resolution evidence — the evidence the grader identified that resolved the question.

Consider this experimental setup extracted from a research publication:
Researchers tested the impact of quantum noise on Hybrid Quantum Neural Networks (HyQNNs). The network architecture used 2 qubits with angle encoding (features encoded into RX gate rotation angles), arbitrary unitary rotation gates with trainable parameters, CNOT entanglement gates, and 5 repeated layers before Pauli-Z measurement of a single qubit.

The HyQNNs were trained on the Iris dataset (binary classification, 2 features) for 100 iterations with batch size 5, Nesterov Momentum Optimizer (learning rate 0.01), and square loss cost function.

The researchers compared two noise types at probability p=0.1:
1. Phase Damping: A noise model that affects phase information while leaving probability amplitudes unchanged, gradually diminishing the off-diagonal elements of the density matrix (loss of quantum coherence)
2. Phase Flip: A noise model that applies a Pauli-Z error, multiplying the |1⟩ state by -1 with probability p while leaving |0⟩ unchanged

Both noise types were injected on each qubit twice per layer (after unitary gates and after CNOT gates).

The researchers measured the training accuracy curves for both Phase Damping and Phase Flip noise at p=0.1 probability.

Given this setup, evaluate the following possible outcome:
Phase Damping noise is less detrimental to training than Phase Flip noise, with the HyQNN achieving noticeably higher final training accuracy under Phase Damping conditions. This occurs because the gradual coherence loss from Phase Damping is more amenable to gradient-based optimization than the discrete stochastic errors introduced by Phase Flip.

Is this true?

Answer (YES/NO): YES